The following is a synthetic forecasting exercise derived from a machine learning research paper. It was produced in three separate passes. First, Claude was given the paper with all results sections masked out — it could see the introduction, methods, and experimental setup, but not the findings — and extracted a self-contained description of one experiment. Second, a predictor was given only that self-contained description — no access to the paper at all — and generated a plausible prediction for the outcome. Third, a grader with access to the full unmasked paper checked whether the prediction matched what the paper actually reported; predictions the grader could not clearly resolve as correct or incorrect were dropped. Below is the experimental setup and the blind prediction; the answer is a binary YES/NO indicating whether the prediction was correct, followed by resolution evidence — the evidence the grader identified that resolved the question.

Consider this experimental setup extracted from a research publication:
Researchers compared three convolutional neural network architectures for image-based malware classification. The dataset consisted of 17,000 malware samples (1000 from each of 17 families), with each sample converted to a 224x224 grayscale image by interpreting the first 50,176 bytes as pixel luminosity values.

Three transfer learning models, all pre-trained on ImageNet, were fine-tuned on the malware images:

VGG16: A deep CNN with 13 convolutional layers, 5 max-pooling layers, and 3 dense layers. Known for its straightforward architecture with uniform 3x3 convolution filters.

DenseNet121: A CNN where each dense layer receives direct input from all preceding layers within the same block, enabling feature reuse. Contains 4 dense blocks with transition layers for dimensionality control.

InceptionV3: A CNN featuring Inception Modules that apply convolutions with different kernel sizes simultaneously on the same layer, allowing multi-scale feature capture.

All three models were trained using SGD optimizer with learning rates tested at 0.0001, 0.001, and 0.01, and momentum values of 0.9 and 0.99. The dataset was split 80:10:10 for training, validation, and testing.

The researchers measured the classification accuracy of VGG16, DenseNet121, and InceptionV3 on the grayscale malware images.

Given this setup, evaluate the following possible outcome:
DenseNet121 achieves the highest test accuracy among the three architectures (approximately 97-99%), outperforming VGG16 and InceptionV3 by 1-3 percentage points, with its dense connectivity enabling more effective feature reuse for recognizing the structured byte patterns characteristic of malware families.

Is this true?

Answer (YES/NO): NO